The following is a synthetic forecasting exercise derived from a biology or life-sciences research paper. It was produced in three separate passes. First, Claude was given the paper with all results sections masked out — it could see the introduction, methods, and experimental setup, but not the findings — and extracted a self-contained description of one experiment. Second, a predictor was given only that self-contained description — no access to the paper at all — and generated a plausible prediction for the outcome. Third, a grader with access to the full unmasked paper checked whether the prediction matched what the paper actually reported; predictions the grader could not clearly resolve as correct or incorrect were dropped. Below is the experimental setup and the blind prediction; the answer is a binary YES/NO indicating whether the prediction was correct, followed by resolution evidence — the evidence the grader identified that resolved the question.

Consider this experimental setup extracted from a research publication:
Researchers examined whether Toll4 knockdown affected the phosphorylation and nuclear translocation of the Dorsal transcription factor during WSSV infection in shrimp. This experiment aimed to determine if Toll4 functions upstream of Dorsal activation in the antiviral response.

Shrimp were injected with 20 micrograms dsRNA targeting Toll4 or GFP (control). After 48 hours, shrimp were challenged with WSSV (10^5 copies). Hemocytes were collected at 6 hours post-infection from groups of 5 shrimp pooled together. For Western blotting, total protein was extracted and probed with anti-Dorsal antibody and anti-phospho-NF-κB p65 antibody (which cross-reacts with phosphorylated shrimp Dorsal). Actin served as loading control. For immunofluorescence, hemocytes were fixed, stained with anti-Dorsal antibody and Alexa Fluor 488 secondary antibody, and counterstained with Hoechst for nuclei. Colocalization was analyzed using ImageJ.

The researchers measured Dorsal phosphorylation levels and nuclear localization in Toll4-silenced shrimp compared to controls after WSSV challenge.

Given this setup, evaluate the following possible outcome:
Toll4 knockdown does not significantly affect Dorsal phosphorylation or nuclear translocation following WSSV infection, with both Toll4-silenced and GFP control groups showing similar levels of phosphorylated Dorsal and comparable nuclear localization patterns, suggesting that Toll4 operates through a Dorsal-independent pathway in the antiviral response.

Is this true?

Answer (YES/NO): NO